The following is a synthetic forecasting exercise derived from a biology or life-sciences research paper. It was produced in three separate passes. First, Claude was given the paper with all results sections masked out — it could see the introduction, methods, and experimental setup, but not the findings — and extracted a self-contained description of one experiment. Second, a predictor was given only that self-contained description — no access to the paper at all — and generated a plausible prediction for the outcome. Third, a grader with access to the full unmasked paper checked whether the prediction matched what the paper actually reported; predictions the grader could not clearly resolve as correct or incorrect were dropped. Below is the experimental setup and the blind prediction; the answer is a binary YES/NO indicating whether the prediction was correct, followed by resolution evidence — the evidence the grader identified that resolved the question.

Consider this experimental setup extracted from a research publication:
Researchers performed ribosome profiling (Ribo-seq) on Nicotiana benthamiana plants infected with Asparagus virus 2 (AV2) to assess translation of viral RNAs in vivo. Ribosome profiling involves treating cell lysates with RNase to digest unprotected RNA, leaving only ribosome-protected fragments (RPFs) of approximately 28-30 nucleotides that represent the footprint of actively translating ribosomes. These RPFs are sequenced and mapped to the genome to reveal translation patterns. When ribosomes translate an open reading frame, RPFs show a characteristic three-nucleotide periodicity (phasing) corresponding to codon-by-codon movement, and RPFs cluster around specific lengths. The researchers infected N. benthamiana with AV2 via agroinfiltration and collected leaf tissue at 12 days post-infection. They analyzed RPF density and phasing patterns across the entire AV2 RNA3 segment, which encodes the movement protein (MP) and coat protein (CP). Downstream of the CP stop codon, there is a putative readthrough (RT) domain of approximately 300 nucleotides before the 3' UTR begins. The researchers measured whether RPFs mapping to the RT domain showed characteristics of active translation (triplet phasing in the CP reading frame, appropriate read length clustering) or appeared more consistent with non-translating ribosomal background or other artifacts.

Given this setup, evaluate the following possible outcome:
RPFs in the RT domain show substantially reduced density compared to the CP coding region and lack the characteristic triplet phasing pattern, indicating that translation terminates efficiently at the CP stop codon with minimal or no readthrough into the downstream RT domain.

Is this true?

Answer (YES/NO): NO